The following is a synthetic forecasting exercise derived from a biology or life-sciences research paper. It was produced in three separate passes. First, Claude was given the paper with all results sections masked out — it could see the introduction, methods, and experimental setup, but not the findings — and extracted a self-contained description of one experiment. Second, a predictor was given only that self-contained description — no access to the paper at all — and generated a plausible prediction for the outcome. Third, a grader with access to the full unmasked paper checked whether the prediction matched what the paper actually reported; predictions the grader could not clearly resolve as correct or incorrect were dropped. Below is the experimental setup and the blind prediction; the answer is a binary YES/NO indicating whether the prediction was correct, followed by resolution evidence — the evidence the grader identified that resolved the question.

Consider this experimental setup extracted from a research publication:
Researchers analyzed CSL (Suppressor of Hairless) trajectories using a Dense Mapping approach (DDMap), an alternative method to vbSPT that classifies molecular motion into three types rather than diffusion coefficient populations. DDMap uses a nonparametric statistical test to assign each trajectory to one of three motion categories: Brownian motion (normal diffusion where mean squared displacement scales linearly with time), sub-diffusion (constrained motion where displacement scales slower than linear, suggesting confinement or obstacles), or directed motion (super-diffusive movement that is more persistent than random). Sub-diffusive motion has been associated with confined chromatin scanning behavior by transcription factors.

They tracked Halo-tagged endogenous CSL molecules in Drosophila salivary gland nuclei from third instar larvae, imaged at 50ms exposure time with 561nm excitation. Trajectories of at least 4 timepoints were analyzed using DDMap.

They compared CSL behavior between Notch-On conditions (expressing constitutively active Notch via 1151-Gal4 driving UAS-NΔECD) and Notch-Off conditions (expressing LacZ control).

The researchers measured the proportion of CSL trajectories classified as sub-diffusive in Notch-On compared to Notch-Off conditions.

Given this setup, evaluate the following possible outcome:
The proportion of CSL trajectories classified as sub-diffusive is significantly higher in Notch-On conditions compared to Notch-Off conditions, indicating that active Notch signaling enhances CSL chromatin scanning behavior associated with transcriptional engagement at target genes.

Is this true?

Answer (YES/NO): YES